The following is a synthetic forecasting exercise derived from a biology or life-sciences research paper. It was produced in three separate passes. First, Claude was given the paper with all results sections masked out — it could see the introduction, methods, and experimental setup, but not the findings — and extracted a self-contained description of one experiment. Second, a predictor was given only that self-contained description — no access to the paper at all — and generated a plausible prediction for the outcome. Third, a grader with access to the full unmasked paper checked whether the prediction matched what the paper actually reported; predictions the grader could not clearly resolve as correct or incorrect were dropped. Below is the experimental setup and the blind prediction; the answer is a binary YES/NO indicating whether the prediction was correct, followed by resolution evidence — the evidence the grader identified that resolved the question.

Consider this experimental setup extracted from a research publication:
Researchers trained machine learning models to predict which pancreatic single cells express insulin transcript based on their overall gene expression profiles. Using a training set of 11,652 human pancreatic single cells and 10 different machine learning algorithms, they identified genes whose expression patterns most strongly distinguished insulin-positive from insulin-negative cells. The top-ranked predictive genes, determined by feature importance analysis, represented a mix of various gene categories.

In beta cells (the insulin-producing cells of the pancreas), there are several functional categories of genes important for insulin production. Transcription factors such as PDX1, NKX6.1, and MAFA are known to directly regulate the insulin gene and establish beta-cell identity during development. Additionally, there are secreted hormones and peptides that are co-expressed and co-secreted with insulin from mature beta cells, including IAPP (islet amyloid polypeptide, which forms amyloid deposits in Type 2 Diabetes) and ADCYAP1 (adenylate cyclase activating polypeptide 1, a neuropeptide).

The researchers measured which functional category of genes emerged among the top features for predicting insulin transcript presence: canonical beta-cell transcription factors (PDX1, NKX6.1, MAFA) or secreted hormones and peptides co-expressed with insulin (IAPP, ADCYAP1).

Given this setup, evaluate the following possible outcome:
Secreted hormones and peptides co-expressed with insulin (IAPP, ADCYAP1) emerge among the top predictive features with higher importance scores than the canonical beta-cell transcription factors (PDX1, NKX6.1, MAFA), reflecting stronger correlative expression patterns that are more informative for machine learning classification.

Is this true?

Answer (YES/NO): YES